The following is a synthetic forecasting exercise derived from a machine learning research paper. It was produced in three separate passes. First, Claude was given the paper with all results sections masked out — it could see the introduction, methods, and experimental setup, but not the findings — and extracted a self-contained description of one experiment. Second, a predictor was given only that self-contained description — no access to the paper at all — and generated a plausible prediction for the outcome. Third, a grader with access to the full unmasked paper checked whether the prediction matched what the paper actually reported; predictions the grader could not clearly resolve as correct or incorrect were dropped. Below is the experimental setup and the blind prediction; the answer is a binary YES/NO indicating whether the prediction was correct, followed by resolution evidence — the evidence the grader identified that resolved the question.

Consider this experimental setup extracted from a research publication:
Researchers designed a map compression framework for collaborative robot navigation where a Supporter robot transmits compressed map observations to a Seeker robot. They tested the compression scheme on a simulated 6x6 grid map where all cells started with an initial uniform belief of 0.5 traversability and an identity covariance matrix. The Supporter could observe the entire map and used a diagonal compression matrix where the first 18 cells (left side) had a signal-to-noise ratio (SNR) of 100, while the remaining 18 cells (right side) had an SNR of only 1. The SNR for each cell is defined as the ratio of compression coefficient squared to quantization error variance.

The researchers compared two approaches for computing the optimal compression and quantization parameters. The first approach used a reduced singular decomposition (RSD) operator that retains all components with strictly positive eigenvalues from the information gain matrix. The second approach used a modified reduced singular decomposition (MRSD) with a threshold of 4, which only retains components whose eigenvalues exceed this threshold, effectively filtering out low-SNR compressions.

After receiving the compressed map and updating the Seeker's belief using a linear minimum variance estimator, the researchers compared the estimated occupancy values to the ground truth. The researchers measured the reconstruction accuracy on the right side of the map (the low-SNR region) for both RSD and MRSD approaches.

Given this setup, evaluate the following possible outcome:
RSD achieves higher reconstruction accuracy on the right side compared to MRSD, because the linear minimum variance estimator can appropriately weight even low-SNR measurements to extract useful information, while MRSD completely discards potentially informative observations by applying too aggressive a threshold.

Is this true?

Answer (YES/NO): NO